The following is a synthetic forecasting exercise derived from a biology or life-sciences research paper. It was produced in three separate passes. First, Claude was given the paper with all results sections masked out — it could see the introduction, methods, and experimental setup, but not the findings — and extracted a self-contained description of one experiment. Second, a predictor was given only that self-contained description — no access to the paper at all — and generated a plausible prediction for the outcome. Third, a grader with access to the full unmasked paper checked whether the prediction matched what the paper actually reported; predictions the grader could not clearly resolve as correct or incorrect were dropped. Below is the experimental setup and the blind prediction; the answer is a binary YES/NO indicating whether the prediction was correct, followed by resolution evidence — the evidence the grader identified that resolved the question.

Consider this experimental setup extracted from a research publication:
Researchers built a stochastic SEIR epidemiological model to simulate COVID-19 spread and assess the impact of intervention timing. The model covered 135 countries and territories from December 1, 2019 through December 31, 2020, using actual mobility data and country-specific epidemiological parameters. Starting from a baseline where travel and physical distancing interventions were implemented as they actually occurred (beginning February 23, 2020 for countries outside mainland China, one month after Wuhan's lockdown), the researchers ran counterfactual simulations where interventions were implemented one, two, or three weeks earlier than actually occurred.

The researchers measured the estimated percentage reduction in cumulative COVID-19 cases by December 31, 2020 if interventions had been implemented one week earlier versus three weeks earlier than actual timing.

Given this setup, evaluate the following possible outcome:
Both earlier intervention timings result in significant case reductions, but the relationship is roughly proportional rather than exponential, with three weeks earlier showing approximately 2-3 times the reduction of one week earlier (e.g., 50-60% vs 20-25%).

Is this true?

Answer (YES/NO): NO